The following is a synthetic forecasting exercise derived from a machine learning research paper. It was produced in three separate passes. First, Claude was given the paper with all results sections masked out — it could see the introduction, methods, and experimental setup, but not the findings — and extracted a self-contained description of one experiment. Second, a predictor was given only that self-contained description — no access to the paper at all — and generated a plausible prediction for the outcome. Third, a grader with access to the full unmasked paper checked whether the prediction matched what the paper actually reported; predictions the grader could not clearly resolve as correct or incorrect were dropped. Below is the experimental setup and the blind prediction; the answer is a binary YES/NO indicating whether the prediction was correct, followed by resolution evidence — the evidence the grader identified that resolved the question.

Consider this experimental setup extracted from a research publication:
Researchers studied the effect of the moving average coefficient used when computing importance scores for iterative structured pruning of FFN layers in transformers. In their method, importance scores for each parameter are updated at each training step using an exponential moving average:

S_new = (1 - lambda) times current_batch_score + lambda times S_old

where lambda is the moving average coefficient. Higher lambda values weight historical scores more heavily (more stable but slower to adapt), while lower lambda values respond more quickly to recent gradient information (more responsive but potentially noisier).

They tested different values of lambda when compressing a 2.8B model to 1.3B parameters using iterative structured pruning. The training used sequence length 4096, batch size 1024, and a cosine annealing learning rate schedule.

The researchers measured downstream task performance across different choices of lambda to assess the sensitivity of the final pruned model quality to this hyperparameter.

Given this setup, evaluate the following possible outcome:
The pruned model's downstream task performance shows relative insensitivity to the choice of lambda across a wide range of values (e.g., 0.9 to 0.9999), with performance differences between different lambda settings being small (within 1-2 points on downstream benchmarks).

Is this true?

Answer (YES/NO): NO